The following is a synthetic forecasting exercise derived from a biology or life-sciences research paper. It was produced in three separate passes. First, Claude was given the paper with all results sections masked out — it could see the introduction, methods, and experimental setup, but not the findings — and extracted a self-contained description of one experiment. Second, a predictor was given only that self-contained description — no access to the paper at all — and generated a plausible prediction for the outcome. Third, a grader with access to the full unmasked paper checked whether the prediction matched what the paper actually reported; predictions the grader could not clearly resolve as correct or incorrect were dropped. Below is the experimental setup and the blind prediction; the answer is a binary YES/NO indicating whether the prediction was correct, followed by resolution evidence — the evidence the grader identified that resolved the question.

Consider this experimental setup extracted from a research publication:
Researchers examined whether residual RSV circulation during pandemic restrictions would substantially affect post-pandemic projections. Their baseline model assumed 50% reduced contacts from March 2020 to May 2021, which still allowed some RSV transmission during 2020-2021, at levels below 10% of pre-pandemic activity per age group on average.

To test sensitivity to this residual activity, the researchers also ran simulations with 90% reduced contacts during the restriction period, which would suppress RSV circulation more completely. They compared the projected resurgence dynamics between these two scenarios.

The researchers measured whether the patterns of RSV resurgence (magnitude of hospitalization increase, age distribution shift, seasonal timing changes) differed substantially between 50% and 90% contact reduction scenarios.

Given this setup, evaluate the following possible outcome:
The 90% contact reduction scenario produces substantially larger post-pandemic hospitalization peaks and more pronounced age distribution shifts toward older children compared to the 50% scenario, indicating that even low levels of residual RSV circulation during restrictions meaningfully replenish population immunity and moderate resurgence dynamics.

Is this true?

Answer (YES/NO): NO